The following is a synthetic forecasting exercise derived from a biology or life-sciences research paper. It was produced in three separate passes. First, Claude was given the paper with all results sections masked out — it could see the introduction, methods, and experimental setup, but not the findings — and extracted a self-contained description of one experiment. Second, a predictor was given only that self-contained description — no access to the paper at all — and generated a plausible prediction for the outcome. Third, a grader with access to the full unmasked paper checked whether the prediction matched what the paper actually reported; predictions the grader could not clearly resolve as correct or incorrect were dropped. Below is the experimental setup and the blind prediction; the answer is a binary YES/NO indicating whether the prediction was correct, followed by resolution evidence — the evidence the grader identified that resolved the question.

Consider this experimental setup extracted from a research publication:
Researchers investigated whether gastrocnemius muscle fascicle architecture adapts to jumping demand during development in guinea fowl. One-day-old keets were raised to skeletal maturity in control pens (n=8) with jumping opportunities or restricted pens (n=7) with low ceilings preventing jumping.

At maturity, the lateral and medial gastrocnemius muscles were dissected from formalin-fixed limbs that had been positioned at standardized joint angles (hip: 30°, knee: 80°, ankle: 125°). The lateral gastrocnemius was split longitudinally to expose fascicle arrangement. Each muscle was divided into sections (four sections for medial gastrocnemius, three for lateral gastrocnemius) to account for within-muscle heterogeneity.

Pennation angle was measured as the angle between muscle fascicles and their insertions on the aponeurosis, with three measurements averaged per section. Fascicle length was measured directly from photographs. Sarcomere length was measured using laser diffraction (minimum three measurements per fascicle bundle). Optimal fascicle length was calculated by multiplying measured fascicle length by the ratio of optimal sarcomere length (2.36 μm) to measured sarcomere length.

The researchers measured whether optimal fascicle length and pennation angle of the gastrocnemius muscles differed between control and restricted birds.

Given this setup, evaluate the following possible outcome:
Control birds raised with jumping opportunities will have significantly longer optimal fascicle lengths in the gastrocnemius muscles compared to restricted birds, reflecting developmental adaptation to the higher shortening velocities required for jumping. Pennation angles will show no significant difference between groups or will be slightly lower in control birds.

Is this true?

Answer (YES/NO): NO